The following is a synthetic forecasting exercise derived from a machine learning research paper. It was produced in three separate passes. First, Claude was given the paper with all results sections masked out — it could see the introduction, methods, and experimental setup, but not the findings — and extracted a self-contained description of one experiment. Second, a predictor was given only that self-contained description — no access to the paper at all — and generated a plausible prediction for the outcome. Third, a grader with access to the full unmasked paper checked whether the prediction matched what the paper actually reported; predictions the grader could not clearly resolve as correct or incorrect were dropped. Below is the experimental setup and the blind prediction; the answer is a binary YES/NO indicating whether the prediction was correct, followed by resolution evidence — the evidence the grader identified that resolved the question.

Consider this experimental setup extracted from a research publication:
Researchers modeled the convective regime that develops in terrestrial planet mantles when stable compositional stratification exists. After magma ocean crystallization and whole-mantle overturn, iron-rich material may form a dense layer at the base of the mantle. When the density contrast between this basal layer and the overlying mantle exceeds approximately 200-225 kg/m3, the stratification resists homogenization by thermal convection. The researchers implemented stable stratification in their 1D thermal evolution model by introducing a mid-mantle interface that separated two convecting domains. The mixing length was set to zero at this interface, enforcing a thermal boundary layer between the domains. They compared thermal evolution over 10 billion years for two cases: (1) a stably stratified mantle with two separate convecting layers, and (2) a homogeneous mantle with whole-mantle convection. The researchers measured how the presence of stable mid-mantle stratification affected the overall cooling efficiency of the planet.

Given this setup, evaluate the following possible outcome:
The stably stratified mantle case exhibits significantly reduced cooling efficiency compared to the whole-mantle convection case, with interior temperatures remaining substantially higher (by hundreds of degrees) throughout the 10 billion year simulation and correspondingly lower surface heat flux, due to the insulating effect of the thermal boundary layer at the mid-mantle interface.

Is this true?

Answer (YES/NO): NO